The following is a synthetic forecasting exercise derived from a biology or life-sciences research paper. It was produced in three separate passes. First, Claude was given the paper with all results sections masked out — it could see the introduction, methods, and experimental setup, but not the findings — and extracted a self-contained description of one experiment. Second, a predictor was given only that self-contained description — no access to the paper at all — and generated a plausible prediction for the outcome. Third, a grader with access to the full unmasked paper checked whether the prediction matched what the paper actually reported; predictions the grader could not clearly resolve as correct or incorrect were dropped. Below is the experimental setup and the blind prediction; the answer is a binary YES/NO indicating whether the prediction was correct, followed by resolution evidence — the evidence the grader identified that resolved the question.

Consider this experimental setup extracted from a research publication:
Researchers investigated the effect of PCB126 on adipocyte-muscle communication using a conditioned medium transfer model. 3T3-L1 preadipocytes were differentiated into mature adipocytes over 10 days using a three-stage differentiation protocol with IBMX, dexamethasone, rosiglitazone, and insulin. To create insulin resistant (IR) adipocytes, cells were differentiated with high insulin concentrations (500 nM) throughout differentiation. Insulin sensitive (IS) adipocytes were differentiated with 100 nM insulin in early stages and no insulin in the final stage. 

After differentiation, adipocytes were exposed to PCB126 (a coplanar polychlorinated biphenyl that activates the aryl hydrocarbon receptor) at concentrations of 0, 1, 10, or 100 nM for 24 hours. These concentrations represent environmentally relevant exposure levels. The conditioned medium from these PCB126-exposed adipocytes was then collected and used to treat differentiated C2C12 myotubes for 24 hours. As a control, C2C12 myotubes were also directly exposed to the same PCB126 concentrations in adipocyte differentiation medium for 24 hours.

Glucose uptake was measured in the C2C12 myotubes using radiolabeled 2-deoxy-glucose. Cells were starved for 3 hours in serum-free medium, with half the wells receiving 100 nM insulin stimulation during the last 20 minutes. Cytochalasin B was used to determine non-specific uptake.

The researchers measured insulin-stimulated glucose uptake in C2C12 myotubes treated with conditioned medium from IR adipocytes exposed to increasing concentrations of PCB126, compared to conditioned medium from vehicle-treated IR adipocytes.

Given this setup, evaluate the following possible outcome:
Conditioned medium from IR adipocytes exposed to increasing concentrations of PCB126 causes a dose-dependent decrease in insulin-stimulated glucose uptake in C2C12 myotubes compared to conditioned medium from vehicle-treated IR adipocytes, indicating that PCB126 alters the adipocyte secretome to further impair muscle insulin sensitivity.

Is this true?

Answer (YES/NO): NO